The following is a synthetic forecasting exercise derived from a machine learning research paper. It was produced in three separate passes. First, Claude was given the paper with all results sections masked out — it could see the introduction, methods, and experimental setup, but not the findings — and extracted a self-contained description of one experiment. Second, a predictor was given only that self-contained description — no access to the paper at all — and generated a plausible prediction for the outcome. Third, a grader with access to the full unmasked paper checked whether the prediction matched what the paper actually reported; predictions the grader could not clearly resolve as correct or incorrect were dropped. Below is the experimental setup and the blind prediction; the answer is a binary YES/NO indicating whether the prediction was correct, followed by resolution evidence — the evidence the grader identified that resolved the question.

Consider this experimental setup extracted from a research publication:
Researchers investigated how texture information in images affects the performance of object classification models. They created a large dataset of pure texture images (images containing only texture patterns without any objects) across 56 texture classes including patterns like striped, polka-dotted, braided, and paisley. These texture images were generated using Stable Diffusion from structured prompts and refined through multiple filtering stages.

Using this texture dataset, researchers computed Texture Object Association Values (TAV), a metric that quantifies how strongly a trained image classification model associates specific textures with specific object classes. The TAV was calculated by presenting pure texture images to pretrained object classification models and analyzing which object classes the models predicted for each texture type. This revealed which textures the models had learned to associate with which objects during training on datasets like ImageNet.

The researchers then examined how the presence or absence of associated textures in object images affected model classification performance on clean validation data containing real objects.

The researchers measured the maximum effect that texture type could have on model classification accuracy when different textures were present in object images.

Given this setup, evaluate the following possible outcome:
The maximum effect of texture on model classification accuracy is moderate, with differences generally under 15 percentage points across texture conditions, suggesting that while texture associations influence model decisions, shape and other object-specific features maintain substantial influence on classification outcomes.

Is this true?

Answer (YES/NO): NO